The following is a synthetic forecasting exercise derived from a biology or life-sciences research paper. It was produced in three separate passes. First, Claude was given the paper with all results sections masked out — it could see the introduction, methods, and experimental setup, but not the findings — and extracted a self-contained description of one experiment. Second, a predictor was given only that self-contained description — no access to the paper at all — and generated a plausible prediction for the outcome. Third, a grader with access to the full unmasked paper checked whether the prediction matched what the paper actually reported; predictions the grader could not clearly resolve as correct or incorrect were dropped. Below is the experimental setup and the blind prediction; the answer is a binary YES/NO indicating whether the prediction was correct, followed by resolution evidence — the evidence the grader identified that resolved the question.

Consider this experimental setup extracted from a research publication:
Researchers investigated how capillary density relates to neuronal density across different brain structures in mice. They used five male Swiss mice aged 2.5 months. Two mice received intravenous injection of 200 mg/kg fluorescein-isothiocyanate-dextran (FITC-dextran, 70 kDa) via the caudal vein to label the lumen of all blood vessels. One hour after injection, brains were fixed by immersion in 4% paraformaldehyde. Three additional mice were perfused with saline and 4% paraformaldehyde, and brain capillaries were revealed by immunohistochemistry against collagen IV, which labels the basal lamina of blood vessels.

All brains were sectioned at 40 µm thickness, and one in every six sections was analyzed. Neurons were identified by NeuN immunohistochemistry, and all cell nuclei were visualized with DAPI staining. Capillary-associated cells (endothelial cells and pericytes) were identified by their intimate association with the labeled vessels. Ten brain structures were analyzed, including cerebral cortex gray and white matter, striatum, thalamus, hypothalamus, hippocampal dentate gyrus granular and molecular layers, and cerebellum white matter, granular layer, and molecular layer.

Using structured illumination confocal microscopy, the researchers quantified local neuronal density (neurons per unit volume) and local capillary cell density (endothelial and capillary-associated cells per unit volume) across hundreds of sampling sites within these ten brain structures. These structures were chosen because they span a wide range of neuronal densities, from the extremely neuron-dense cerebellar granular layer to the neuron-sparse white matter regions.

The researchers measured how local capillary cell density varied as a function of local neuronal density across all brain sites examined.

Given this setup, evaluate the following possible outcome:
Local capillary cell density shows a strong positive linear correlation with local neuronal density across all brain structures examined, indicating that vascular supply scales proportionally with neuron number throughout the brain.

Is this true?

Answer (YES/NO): NO